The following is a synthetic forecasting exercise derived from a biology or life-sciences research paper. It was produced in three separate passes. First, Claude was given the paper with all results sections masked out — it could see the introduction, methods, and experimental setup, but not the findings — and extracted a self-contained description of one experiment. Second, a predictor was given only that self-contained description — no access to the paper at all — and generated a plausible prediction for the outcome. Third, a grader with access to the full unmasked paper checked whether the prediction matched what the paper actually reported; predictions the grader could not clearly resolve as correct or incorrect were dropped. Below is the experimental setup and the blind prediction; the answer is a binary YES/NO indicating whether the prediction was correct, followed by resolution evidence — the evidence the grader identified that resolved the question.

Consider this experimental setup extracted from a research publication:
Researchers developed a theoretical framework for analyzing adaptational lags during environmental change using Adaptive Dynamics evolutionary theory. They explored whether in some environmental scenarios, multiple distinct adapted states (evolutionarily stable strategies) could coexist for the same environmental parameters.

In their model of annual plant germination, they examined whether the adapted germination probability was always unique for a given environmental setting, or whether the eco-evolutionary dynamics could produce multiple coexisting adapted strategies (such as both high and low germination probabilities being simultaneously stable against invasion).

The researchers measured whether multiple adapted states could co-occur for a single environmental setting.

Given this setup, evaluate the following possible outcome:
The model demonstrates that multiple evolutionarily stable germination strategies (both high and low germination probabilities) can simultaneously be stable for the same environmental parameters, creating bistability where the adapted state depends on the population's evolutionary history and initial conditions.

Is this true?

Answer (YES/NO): YES